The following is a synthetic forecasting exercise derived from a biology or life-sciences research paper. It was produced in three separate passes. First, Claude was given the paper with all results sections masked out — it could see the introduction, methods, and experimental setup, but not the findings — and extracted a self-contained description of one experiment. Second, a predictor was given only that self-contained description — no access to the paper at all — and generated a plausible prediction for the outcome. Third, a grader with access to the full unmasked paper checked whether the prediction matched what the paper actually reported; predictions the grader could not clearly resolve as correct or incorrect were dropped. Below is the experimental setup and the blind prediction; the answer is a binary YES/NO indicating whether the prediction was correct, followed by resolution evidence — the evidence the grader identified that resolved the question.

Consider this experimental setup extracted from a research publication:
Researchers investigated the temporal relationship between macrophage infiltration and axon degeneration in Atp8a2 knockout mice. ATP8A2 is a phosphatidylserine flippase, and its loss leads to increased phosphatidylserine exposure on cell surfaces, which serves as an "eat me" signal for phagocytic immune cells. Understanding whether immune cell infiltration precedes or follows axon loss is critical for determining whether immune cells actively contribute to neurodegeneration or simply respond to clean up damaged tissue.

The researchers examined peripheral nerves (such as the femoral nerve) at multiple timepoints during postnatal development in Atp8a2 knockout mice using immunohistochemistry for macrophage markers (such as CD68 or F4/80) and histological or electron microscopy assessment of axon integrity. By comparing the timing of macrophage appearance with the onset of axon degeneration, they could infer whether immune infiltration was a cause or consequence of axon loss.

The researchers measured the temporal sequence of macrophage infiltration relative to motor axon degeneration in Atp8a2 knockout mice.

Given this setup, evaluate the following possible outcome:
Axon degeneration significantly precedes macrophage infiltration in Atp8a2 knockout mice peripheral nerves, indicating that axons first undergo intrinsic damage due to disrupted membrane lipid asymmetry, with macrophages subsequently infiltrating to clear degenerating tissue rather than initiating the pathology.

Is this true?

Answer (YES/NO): NO